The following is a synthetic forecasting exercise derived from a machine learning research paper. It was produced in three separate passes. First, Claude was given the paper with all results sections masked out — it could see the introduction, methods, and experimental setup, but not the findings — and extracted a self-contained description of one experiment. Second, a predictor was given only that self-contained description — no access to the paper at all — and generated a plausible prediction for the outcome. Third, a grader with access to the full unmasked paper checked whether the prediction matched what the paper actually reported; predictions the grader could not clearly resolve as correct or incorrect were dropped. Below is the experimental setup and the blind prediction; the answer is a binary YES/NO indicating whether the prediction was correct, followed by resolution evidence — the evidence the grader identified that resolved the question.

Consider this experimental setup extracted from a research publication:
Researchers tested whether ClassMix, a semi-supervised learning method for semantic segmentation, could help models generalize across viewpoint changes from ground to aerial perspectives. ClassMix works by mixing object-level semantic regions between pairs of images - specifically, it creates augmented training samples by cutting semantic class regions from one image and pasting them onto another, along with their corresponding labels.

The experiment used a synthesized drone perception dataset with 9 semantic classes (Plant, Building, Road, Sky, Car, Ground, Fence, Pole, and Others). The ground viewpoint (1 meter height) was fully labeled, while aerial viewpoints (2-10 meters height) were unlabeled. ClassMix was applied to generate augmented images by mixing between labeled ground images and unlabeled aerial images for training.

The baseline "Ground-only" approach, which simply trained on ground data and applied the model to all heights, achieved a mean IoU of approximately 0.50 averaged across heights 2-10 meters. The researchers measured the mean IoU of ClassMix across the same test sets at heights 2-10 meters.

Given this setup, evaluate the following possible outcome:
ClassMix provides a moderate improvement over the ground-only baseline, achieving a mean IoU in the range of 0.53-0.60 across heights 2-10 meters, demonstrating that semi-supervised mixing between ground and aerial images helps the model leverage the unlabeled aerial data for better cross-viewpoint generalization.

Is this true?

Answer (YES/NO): NO